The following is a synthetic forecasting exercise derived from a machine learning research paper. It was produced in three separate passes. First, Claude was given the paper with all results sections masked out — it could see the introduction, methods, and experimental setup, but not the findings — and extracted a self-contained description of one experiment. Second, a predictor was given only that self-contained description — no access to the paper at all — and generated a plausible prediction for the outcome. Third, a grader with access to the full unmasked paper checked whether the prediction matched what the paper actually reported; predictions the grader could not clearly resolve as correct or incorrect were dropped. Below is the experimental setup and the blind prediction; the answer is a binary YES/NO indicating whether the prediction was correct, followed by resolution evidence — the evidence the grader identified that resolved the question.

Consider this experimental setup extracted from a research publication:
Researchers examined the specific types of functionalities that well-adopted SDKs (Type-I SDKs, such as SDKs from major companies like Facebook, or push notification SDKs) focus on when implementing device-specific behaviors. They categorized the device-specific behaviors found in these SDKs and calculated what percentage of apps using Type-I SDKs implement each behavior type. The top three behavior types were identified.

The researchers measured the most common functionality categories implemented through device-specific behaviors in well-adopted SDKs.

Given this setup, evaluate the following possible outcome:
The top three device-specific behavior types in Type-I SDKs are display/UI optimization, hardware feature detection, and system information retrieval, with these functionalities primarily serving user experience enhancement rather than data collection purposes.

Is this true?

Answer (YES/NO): NO